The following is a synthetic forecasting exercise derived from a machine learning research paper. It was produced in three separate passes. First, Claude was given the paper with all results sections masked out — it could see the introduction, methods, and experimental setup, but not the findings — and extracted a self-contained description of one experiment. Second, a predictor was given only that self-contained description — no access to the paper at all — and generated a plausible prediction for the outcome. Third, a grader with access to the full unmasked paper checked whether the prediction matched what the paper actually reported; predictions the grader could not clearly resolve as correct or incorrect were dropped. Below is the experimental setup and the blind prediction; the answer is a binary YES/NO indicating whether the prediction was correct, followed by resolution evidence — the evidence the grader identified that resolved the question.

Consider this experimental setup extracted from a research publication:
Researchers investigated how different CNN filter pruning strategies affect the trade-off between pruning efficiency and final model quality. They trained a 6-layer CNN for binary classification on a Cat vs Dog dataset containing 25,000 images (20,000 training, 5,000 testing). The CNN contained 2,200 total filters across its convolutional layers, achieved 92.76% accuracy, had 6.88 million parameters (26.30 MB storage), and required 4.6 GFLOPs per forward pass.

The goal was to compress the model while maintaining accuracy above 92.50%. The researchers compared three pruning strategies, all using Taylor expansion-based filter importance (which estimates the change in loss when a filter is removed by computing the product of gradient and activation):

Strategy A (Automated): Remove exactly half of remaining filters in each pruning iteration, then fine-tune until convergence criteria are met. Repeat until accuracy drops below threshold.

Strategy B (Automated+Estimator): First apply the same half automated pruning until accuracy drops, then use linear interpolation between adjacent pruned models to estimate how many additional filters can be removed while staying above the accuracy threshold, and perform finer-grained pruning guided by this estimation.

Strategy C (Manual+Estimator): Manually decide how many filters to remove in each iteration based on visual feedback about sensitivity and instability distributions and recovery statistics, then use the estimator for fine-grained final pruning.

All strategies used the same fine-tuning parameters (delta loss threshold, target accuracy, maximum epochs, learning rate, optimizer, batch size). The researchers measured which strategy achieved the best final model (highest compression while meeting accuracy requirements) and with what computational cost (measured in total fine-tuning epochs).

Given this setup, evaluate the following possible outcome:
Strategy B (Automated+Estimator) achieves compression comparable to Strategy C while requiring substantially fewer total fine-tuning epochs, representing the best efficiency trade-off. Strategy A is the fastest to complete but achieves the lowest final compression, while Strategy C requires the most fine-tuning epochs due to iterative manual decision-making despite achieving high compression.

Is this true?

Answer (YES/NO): NO